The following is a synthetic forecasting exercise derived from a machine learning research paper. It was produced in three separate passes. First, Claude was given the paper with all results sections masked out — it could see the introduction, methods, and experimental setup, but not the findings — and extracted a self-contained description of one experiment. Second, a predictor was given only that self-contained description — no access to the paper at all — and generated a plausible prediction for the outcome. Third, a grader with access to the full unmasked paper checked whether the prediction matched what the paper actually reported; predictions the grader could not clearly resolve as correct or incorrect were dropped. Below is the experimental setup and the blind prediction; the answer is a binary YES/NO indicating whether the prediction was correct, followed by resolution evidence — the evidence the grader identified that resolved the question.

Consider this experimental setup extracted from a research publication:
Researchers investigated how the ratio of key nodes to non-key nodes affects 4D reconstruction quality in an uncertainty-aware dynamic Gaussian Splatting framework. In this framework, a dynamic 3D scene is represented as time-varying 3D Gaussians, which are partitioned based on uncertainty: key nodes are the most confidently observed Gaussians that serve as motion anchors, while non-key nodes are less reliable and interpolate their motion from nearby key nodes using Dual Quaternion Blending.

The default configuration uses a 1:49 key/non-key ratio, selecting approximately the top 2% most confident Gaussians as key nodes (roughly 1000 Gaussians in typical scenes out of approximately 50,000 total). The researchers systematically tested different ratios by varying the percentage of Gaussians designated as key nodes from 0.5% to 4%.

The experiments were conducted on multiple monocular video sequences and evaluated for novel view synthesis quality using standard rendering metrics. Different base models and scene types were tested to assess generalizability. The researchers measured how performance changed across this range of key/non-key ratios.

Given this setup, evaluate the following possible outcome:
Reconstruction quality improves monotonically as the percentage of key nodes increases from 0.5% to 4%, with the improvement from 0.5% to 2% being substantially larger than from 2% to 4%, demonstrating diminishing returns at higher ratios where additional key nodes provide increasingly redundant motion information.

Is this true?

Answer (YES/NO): NO